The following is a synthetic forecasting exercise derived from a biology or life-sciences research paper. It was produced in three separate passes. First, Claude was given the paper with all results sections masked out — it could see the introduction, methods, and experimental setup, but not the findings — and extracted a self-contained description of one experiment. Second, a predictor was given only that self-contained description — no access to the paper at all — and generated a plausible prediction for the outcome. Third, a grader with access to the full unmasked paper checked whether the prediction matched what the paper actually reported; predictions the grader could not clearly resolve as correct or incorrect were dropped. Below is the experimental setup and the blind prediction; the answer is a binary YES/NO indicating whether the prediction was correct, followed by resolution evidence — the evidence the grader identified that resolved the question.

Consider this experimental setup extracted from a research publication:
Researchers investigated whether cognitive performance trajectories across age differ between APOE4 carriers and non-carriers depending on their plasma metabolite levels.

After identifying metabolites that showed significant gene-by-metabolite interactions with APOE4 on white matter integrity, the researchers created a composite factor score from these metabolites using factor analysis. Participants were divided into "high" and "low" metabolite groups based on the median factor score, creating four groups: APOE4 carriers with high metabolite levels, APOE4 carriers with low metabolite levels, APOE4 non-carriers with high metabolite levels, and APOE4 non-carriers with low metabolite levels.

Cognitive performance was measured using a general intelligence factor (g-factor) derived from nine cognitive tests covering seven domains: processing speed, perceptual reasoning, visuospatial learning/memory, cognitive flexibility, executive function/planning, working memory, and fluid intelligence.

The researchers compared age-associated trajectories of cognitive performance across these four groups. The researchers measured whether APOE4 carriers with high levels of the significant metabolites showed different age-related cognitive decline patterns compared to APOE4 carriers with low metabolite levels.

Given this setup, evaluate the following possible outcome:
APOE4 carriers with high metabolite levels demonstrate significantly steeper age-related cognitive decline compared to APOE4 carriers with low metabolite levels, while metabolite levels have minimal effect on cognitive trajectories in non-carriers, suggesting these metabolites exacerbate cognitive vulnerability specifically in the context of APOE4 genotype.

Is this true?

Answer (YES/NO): YES